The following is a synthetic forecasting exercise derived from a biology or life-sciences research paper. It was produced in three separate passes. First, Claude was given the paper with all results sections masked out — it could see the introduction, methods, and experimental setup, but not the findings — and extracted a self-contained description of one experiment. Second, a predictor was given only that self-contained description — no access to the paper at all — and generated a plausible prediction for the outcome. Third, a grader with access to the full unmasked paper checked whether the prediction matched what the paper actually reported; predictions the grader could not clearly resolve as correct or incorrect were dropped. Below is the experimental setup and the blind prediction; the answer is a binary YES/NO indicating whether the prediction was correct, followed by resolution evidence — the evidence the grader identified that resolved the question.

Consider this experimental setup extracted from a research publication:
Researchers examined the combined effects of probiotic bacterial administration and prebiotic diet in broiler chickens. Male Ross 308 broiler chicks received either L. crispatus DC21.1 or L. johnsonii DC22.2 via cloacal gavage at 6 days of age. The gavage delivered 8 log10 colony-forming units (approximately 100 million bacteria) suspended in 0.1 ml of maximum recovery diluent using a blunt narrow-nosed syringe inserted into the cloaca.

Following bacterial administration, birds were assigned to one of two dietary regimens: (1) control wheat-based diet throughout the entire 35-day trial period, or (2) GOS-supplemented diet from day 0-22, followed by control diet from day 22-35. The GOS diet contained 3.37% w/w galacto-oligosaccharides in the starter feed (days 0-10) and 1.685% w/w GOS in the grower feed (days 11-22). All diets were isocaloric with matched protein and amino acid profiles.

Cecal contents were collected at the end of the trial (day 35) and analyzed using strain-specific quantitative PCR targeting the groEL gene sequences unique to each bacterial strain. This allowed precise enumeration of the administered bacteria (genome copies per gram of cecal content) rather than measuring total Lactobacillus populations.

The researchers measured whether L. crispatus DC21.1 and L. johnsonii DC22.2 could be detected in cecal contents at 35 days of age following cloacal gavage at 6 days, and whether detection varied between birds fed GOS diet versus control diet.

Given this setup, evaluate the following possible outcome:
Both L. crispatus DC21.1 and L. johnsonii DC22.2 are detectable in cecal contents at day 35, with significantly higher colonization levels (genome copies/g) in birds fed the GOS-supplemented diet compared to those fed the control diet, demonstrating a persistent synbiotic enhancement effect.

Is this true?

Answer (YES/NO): NO